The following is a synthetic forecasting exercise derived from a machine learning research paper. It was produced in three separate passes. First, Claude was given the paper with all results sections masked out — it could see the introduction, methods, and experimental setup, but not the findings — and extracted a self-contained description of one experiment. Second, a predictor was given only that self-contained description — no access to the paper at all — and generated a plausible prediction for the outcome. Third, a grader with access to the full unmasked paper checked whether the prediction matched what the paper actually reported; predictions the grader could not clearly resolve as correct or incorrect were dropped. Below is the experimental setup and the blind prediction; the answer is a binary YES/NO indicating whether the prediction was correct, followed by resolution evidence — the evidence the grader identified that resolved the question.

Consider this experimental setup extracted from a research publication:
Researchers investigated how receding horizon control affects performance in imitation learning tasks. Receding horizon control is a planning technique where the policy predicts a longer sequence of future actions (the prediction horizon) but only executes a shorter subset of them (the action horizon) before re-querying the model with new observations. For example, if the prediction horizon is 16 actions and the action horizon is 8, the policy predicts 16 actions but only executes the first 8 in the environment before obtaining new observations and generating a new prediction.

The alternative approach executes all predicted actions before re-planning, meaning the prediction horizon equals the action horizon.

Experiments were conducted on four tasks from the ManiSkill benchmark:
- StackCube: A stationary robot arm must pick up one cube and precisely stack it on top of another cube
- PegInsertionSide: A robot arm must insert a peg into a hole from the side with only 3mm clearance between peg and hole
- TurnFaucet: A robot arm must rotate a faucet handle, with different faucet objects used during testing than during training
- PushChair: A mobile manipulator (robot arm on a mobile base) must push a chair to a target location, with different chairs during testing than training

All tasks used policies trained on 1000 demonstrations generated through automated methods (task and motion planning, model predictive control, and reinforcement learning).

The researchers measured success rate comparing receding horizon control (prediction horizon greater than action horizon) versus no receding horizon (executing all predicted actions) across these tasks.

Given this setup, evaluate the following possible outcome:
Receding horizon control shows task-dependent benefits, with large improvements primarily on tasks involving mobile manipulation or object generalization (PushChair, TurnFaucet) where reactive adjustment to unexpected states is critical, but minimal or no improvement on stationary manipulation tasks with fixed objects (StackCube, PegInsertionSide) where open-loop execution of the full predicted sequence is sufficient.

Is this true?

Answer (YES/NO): NO